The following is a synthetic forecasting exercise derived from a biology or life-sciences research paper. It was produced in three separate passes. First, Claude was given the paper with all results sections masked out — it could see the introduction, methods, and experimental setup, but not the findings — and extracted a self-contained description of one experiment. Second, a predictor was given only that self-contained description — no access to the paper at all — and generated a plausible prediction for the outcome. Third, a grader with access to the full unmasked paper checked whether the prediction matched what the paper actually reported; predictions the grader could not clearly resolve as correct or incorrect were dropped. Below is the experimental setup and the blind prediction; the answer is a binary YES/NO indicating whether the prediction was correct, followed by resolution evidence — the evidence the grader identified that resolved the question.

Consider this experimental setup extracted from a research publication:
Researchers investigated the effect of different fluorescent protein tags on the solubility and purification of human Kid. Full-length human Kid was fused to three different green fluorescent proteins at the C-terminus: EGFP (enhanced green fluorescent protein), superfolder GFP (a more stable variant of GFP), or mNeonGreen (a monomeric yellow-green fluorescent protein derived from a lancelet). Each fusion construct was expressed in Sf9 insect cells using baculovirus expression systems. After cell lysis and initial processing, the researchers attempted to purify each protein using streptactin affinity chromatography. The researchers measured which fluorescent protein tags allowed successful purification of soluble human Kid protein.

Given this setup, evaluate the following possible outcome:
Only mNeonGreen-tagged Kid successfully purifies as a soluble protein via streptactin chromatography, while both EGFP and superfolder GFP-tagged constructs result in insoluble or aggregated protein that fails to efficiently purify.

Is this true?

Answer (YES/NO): YES